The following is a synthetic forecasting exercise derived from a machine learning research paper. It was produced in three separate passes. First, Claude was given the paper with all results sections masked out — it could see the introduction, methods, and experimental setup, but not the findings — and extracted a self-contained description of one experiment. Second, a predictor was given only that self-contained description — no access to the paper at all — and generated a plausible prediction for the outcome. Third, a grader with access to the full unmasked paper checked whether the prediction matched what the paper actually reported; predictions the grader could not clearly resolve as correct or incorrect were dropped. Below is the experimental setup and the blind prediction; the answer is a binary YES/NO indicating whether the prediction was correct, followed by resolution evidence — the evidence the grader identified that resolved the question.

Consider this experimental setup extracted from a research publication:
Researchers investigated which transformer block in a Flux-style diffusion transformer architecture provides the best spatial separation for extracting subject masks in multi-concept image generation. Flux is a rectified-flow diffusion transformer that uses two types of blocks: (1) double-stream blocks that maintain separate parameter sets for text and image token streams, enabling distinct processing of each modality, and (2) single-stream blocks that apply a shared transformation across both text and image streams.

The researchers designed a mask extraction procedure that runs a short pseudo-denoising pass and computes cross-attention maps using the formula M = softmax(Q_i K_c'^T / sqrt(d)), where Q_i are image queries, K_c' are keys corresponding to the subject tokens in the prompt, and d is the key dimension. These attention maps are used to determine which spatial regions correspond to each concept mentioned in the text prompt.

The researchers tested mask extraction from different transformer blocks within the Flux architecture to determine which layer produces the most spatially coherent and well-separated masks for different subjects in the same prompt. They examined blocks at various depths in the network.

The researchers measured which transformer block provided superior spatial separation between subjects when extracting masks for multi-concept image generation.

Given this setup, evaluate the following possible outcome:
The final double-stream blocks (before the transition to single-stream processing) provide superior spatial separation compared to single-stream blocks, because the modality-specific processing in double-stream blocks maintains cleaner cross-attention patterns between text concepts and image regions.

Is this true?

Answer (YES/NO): YES